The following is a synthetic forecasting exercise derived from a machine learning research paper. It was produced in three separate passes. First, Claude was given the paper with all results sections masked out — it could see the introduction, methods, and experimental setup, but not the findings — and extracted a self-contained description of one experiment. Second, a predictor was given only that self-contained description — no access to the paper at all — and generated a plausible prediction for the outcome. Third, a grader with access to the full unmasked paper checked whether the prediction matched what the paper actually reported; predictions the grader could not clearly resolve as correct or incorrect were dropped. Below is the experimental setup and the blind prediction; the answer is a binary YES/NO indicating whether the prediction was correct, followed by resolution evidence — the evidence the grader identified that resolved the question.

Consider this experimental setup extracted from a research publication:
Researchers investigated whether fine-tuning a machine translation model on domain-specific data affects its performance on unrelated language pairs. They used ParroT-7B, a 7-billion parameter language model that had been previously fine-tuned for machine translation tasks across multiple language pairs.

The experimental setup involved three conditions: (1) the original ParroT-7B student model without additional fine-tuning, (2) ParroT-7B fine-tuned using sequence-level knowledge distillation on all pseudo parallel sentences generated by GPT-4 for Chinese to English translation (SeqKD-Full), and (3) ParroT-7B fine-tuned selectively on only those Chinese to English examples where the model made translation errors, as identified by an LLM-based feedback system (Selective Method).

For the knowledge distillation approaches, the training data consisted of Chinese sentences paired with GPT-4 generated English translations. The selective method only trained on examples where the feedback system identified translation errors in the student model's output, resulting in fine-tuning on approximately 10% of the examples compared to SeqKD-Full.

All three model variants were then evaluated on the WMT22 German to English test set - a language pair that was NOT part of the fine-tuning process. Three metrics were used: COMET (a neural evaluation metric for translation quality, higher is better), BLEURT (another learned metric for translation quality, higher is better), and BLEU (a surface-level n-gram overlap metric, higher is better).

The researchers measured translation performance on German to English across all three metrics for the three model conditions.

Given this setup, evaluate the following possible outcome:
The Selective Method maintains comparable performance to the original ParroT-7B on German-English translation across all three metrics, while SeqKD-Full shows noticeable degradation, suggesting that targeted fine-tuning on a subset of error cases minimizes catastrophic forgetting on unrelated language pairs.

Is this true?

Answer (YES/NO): YES